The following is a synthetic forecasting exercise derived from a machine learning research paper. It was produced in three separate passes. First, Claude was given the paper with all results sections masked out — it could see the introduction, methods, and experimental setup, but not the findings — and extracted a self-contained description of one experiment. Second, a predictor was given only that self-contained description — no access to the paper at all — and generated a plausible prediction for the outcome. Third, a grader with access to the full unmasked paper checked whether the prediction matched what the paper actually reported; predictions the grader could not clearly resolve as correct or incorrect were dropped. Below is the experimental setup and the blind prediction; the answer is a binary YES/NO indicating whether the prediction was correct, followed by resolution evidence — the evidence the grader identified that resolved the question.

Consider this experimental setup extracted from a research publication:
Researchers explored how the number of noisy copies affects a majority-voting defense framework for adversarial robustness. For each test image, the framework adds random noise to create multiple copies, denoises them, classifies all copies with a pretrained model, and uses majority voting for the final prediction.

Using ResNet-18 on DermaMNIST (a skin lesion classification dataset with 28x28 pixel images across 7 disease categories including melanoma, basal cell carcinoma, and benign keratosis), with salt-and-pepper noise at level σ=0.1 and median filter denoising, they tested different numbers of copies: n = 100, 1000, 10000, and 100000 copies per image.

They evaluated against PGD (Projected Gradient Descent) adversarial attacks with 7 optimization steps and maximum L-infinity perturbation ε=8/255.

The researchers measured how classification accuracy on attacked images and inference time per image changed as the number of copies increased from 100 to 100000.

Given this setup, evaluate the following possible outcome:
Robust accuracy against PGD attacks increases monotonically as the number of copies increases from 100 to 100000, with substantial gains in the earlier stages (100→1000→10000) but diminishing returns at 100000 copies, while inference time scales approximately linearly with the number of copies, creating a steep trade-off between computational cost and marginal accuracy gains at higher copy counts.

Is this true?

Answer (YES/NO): NO